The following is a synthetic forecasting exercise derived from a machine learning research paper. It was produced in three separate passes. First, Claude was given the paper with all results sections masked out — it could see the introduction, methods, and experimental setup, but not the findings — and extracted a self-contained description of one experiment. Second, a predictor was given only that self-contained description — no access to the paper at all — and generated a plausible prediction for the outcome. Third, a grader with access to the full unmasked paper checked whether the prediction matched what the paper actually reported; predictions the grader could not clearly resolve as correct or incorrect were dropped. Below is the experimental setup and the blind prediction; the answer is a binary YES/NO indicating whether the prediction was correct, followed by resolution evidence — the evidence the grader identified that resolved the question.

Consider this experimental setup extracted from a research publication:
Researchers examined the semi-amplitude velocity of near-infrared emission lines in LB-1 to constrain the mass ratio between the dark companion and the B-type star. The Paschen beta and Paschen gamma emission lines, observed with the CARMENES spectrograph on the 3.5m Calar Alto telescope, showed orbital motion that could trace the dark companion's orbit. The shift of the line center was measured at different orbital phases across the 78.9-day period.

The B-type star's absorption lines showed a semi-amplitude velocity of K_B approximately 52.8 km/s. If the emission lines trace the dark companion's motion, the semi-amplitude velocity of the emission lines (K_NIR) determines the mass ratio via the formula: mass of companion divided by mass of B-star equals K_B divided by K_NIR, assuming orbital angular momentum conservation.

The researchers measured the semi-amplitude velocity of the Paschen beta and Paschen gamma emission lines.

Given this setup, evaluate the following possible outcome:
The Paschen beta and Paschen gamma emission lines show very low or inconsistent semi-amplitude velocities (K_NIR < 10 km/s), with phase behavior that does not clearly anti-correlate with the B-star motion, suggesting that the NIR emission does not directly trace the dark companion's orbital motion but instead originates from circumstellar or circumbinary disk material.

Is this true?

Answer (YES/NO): NO